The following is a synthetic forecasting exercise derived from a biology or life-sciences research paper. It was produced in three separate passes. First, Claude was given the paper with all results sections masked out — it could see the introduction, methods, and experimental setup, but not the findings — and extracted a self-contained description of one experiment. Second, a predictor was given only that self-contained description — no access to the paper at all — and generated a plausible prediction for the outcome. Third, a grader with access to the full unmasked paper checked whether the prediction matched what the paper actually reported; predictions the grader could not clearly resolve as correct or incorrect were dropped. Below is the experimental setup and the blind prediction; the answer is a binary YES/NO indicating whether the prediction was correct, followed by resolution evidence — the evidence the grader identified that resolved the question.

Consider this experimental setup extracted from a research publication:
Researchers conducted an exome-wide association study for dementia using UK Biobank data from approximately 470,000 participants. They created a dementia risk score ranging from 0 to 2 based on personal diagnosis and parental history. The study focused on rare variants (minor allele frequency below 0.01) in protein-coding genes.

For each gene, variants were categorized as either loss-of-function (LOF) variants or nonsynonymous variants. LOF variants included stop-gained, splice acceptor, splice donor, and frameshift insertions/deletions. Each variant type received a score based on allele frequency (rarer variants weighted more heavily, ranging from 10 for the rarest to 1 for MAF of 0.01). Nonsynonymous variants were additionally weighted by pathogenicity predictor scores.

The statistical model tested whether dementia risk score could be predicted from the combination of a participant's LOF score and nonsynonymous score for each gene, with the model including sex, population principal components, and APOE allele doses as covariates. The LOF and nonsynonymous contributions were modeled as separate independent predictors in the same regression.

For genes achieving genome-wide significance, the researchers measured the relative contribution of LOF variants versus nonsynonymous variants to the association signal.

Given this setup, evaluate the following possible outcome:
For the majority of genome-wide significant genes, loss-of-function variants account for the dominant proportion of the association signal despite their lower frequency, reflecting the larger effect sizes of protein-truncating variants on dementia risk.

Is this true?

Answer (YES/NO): NO